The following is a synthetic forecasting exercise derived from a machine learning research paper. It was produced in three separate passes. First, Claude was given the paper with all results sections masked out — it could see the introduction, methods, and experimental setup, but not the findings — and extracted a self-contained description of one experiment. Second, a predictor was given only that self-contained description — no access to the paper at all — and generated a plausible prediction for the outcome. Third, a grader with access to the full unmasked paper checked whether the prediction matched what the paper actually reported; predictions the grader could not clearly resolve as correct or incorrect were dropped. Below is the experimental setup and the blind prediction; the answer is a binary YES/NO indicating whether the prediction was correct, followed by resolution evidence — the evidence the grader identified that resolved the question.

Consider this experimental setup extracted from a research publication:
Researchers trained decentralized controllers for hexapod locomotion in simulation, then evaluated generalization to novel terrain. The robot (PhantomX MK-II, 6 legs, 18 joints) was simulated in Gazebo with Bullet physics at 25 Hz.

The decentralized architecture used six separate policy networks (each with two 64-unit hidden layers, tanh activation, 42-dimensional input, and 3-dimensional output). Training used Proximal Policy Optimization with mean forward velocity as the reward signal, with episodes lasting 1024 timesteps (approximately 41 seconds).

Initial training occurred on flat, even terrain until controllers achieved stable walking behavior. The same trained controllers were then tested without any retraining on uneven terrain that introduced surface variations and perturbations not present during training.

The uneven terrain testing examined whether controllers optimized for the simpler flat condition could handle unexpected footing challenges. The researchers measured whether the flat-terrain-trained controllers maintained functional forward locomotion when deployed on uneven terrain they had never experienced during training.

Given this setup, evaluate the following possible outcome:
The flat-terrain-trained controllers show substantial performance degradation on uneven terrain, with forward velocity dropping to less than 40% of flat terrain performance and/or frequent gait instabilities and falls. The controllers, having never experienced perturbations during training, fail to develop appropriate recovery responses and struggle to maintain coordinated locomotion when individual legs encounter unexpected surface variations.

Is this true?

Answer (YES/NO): NO